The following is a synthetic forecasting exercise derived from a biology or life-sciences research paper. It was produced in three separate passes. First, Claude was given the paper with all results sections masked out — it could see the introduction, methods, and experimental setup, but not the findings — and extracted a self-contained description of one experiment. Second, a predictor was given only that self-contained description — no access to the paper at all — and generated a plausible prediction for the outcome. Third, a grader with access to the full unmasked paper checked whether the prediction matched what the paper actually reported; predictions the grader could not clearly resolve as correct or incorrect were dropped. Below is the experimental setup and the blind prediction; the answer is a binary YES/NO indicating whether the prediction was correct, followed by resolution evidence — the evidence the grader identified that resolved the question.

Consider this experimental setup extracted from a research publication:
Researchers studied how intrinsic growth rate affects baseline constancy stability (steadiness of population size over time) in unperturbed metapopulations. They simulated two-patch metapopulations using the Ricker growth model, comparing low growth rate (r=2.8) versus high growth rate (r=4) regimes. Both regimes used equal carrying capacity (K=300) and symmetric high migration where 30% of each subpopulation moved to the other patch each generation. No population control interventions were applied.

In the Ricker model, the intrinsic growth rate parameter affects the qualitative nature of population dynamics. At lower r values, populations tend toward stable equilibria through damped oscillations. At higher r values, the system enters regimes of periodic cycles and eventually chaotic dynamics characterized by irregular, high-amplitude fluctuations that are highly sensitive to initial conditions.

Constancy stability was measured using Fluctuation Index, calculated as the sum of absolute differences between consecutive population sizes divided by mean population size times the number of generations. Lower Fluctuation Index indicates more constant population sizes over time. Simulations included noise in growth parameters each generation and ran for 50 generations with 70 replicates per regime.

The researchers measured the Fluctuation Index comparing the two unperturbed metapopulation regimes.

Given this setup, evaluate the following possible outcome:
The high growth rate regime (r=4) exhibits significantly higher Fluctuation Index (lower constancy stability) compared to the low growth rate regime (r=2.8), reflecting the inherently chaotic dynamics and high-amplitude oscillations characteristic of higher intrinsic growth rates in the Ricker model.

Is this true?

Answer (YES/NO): YES